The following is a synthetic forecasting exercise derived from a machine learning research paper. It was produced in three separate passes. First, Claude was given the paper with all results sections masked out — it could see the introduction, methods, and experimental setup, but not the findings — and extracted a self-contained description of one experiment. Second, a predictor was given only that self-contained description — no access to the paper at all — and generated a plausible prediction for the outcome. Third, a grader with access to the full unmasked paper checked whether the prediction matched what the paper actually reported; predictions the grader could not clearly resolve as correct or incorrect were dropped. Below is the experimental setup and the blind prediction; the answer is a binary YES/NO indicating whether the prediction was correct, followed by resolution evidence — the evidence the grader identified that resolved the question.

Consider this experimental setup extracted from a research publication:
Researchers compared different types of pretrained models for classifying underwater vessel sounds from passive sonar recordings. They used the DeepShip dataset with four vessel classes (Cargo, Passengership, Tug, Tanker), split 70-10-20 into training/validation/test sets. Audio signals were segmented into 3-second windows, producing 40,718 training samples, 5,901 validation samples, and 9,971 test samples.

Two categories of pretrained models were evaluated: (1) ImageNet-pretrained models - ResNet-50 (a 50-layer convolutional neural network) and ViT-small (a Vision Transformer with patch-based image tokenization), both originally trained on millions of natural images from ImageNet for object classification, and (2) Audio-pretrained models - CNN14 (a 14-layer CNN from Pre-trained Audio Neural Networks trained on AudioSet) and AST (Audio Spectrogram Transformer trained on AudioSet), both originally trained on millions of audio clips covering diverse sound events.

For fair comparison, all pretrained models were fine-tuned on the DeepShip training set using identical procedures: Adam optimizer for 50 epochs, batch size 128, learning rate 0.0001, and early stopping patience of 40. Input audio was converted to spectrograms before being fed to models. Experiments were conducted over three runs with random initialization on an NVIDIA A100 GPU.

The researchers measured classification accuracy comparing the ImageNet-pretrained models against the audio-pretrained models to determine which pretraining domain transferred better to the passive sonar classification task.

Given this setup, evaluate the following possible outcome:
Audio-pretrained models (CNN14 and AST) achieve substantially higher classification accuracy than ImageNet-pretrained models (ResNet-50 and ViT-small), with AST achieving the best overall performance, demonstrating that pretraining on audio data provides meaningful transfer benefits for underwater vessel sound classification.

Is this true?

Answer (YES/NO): NO